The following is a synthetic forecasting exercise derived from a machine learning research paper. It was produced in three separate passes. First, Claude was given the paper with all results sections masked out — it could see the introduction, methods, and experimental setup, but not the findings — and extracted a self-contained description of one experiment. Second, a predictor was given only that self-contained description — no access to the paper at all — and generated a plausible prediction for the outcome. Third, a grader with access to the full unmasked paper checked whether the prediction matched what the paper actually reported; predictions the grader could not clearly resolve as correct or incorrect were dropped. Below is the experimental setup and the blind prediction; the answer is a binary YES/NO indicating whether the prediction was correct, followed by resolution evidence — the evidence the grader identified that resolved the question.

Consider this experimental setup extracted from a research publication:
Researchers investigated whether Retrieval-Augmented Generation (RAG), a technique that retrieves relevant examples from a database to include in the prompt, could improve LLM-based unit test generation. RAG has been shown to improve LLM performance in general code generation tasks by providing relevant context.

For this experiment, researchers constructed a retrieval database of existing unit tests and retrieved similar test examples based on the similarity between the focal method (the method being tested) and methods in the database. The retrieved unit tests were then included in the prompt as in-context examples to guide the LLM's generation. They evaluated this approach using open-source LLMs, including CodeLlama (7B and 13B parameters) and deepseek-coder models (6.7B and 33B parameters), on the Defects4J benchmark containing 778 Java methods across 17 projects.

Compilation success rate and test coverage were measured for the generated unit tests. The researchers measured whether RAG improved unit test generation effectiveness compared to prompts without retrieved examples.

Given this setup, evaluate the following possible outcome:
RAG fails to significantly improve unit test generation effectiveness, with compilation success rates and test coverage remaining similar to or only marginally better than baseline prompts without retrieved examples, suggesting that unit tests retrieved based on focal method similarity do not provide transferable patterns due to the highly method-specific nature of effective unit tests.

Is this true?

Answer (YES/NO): NO